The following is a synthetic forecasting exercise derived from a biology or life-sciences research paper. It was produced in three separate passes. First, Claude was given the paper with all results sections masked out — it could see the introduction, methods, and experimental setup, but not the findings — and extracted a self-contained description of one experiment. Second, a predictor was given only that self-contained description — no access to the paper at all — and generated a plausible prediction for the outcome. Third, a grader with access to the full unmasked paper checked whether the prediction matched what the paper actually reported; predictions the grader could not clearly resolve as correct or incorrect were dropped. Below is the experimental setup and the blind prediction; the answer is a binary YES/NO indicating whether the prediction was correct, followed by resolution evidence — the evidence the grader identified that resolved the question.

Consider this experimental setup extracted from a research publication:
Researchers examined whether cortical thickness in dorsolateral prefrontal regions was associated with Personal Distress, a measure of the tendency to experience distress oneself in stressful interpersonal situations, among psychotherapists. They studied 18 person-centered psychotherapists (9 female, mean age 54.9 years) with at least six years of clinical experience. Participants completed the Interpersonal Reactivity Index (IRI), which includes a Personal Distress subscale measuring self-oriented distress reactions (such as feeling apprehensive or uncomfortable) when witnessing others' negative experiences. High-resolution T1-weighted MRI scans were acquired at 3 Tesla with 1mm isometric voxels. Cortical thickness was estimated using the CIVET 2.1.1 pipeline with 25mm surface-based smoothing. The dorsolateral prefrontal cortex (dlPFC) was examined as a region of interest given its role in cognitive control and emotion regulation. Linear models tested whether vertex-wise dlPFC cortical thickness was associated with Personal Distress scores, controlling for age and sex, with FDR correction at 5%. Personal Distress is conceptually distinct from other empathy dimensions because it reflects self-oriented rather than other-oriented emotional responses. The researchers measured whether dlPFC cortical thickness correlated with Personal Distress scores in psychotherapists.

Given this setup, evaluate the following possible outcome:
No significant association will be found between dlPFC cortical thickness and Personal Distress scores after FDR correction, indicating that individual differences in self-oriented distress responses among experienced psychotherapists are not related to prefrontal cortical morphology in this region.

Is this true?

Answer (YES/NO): YES